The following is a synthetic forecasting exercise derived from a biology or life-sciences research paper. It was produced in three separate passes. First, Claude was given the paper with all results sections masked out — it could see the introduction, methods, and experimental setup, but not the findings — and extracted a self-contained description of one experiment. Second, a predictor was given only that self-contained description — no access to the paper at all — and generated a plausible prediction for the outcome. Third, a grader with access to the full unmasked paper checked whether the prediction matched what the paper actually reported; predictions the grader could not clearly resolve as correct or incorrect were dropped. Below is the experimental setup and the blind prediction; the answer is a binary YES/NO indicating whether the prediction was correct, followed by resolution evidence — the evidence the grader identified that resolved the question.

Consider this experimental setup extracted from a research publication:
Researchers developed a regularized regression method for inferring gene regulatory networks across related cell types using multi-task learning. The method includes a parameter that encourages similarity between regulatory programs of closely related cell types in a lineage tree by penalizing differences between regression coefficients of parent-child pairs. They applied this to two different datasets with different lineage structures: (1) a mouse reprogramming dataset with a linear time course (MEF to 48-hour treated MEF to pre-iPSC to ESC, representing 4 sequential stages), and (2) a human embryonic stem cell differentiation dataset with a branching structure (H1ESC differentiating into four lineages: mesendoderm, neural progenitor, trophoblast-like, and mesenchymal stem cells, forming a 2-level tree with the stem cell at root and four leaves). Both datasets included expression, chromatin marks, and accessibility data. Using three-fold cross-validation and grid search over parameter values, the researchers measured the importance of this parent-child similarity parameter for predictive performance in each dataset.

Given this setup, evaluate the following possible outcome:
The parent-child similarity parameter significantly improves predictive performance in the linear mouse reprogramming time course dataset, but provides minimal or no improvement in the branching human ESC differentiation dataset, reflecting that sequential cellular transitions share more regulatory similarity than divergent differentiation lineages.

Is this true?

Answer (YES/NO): YES